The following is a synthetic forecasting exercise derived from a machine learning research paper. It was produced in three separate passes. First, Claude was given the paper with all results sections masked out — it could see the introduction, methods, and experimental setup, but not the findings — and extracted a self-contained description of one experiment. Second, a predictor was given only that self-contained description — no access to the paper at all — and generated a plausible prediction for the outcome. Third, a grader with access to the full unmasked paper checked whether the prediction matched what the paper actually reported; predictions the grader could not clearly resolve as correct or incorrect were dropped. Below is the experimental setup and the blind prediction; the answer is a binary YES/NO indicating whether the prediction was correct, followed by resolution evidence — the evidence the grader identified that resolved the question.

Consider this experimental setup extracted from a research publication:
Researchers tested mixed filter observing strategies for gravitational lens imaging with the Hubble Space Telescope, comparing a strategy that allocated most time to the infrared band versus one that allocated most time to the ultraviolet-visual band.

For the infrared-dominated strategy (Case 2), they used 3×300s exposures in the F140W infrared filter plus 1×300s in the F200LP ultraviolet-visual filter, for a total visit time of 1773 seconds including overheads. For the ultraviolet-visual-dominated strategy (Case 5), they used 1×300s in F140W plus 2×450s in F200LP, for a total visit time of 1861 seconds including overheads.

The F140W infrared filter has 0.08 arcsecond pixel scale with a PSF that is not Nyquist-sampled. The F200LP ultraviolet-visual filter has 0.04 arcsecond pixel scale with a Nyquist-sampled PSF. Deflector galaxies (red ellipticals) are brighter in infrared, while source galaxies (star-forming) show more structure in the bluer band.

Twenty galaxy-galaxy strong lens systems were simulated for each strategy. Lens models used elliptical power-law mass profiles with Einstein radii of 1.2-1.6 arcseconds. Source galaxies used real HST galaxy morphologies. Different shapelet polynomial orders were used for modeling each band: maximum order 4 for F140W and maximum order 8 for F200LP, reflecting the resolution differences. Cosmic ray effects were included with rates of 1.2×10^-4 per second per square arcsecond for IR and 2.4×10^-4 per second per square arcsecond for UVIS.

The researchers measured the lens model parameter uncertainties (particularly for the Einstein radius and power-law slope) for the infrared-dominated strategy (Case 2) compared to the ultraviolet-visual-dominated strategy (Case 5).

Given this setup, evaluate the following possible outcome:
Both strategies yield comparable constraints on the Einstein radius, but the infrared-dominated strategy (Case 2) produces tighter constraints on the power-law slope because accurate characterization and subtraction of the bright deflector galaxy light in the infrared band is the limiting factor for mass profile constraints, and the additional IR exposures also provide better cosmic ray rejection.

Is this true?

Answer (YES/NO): NO